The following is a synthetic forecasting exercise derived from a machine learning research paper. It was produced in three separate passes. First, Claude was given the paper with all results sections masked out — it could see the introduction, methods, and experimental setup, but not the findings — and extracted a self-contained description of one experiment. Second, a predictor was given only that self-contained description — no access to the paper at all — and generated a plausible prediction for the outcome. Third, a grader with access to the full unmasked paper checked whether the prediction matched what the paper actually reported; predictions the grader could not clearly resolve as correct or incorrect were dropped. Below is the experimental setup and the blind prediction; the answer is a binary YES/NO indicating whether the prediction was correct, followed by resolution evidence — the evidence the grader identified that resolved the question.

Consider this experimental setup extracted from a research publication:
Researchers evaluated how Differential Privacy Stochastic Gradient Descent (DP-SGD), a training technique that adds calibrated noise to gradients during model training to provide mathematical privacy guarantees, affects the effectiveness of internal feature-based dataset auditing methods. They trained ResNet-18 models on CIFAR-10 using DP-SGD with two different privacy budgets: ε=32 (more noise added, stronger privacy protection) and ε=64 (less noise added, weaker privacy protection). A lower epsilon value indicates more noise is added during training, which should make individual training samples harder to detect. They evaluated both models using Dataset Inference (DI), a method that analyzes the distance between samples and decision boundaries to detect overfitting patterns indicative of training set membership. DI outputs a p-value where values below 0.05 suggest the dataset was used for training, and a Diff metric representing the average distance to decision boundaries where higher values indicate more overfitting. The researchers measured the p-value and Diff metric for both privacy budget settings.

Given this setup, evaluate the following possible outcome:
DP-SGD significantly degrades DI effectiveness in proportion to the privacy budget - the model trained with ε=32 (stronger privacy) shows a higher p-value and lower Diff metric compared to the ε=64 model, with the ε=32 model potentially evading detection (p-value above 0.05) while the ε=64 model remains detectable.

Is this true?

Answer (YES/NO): YES